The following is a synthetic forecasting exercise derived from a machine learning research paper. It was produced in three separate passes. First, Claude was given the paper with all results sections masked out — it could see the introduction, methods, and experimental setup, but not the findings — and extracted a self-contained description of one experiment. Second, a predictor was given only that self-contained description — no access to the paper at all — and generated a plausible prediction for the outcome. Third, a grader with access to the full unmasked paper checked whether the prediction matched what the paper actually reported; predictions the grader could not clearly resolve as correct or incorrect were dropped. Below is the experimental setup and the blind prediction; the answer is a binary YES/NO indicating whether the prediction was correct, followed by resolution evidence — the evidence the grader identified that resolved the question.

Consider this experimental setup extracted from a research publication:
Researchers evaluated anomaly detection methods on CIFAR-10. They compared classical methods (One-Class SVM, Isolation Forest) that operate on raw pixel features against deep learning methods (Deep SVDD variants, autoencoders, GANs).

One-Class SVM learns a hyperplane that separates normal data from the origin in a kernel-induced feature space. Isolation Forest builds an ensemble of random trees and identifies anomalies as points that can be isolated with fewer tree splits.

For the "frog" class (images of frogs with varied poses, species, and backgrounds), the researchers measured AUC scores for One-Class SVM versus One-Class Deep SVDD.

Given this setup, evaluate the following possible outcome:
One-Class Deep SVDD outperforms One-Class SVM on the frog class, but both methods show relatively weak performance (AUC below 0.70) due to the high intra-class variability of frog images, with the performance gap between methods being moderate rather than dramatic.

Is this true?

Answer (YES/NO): NO